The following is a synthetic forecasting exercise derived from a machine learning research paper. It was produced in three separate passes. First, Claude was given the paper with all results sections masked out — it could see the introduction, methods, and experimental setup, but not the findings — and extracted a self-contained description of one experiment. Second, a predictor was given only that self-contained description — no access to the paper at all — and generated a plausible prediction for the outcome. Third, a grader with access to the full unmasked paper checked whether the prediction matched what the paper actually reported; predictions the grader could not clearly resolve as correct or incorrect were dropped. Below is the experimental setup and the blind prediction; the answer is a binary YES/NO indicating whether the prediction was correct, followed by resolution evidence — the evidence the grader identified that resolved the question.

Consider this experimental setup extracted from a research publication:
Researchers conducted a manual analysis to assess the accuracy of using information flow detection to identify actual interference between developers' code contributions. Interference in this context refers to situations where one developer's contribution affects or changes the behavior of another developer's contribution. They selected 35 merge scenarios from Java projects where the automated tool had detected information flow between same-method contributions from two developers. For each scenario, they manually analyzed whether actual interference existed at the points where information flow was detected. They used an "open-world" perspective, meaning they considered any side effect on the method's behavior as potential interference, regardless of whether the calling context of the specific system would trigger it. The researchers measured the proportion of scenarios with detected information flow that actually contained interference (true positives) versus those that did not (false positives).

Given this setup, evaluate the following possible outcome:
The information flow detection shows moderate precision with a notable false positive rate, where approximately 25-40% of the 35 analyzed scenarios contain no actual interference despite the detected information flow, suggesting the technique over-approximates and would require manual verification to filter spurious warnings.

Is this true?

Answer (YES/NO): NO